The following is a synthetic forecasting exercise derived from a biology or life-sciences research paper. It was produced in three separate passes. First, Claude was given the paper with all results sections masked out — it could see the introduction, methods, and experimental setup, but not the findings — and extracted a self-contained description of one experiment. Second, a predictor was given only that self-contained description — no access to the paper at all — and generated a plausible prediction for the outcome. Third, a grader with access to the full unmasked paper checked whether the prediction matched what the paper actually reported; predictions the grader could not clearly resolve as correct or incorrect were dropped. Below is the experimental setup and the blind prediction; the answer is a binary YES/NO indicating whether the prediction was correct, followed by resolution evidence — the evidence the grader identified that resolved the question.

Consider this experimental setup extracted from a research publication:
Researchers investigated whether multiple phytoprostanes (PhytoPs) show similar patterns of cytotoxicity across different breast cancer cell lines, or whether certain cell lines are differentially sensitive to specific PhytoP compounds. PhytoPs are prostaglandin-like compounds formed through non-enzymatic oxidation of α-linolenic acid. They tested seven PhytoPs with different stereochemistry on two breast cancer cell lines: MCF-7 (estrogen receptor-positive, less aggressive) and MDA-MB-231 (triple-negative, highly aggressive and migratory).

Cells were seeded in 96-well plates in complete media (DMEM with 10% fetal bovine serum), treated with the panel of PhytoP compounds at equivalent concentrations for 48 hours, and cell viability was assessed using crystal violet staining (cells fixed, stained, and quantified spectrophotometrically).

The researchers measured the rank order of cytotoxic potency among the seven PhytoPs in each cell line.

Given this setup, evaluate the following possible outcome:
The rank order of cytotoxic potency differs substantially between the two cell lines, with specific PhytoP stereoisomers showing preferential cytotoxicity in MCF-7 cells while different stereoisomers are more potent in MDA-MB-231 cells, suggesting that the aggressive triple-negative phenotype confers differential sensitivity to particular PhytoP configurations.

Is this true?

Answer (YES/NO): YES